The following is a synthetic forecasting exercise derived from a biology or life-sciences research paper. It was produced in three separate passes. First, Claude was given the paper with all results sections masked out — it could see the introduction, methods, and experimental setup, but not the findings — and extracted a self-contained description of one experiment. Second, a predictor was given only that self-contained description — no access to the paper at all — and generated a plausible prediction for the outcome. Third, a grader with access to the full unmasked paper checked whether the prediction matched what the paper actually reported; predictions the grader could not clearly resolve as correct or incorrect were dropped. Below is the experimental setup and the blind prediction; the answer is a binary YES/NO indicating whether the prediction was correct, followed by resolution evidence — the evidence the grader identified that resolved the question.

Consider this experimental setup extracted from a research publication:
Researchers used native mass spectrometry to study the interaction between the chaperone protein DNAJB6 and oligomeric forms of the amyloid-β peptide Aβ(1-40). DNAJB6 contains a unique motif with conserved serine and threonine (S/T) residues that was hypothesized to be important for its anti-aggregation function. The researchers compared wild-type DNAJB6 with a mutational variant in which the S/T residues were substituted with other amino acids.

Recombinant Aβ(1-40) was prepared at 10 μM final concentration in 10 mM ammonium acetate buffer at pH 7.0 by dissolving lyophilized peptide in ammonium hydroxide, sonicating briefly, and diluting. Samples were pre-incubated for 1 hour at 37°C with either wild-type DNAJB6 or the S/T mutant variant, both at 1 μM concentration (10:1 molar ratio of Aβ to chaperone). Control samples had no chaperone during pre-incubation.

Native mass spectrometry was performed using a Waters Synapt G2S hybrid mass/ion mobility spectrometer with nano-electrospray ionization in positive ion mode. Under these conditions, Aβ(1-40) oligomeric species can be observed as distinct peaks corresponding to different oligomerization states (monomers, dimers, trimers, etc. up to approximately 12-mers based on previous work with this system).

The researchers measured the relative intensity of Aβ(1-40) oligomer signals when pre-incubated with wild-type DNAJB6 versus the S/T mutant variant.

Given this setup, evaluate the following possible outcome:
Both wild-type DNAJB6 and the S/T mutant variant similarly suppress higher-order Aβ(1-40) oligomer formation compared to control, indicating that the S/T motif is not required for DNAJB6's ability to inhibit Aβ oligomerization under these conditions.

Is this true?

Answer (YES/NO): NO